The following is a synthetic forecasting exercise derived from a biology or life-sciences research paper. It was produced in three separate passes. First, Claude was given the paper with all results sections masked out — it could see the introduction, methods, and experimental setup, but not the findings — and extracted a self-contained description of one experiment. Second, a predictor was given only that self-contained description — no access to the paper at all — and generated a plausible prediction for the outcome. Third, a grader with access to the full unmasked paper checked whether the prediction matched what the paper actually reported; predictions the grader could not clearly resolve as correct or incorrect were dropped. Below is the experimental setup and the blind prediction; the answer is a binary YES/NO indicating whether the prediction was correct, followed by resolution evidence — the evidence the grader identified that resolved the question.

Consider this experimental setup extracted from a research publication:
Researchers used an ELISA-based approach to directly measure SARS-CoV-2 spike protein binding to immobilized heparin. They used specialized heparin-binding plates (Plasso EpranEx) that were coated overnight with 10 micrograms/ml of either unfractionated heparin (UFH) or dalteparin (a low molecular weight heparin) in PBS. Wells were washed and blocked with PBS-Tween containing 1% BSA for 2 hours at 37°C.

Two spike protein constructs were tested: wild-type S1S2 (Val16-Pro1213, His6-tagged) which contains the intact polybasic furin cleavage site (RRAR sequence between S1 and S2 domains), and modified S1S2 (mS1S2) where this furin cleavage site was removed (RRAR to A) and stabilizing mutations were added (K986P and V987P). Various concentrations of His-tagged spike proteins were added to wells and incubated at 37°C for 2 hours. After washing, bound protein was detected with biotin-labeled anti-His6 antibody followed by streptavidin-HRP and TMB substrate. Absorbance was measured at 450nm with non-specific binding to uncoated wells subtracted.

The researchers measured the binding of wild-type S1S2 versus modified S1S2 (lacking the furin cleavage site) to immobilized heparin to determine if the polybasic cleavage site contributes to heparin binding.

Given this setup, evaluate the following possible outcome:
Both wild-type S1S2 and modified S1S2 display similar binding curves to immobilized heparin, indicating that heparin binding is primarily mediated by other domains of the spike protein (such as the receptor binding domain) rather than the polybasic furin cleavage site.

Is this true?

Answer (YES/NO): NO